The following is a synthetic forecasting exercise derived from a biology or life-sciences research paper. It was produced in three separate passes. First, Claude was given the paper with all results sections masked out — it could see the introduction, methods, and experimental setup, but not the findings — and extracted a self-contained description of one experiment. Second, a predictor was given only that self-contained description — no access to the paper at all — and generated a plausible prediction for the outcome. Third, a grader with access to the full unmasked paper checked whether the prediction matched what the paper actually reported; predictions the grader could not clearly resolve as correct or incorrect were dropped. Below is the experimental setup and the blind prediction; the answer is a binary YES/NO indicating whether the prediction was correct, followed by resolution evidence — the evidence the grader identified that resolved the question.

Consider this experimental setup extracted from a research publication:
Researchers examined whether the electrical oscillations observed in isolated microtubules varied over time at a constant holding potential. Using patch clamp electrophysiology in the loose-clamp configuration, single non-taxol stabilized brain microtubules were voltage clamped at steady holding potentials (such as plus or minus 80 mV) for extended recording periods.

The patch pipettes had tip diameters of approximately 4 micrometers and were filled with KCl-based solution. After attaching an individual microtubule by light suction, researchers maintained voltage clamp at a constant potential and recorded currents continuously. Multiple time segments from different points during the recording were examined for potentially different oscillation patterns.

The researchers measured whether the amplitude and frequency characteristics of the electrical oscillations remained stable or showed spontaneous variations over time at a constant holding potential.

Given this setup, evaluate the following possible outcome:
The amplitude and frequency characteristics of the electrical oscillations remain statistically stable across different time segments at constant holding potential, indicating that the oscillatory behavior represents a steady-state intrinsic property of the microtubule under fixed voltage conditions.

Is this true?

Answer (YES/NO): NO